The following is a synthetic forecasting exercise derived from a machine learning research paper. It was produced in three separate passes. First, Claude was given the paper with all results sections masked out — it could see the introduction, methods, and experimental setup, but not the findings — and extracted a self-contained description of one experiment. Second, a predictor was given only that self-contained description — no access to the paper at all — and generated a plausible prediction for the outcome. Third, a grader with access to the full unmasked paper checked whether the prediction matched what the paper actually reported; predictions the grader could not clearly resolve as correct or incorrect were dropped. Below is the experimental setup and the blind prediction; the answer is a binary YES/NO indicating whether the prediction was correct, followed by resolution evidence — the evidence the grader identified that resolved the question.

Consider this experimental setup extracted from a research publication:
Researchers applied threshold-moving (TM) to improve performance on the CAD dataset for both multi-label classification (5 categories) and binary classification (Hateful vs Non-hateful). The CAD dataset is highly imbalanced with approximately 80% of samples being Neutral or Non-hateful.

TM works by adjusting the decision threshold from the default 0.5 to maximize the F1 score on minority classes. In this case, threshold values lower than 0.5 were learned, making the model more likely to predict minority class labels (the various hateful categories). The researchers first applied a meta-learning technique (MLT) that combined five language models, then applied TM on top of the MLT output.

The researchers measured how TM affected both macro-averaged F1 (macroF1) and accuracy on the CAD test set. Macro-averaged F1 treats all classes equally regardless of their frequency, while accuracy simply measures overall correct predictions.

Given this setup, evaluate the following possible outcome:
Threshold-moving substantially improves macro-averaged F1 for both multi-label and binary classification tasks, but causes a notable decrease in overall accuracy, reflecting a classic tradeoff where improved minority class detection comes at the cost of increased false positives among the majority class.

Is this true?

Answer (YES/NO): NO